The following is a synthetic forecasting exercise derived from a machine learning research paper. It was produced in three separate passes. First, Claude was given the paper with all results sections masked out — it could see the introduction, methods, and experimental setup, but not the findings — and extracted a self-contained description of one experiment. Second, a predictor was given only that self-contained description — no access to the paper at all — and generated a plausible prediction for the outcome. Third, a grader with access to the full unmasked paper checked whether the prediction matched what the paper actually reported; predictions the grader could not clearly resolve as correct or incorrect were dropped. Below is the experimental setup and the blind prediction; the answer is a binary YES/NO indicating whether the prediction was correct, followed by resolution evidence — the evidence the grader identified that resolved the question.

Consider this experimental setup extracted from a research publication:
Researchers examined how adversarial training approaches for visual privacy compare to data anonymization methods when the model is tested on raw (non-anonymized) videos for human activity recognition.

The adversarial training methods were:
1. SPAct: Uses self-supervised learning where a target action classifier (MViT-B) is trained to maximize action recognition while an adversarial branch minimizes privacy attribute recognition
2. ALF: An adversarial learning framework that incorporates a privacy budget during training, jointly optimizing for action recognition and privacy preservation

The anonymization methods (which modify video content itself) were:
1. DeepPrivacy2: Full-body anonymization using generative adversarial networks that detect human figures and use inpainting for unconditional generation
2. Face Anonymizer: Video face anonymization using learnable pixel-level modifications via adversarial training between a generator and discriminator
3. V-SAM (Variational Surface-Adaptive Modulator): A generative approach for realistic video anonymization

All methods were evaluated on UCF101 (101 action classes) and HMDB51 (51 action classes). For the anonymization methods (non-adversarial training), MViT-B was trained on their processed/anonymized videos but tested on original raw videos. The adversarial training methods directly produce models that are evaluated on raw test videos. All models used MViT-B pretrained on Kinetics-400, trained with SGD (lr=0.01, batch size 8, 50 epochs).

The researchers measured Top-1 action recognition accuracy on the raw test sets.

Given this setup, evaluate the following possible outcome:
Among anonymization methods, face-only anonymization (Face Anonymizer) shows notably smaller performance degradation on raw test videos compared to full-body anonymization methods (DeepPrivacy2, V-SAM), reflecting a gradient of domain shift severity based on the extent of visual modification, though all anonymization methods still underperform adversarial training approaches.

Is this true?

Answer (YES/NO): YES